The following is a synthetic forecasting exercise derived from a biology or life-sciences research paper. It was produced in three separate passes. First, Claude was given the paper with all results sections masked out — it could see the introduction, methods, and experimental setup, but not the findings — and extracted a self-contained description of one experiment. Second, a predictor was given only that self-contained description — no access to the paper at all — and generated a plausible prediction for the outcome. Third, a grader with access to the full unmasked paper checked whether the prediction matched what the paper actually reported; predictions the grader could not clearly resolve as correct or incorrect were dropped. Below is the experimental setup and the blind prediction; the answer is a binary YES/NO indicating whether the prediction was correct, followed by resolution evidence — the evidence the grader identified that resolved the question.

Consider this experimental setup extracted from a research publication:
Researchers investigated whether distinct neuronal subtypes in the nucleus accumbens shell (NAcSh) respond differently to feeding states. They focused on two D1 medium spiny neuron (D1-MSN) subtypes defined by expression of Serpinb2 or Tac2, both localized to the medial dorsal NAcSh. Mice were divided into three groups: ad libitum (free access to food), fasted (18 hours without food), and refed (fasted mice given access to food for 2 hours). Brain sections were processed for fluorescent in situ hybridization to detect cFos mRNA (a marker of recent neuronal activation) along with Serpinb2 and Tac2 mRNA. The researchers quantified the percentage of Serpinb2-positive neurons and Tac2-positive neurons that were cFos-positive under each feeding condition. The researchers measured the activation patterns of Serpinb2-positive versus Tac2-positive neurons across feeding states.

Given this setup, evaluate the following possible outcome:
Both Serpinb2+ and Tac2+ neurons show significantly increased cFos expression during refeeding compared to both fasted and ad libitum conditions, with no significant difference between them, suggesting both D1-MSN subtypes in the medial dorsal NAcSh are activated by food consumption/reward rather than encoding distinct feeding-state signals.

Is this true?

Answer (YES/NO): NO